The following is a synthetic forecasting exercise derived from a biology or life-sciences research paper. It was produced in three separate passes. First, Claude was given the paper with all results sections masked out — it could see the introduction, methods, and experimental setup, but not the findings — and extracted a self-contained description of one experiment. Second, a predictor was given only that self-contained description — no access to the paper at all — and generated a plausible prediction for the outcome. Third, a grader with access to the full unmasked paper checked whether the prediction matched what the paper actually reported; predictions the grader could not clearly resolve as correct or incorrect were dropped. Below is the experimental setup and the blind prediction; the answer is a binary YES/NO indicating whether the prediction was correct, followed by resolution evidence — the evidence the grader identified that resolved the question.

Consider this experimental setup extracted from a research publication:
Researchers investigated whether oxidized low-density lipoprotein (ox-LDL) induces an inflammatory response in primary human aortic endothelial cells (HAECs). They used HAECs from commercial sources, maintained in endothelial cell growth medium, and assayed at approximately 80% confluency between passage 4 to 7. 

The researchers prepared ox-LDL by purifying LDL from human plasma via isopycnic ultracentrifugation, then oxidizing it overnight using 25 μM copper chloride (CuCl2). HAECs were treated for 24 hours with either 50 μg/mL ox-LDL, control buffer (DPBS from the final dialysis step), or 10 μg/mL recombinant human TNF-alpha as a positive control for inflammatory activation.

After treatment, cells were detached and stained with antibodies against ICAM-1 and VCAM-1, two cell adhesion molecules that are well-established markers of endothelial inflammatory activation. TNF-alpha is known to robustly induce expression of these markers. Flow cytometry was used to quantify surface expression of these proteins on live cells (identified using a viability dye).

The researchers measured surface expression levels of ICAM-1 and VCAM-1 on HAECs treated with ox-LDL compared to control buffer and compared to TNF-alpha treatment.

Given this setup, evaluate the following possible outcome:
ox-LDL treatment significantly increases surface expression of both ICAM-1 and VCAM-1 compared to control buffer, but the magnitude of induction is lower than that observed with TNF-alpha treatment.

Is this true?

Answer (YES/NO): NO